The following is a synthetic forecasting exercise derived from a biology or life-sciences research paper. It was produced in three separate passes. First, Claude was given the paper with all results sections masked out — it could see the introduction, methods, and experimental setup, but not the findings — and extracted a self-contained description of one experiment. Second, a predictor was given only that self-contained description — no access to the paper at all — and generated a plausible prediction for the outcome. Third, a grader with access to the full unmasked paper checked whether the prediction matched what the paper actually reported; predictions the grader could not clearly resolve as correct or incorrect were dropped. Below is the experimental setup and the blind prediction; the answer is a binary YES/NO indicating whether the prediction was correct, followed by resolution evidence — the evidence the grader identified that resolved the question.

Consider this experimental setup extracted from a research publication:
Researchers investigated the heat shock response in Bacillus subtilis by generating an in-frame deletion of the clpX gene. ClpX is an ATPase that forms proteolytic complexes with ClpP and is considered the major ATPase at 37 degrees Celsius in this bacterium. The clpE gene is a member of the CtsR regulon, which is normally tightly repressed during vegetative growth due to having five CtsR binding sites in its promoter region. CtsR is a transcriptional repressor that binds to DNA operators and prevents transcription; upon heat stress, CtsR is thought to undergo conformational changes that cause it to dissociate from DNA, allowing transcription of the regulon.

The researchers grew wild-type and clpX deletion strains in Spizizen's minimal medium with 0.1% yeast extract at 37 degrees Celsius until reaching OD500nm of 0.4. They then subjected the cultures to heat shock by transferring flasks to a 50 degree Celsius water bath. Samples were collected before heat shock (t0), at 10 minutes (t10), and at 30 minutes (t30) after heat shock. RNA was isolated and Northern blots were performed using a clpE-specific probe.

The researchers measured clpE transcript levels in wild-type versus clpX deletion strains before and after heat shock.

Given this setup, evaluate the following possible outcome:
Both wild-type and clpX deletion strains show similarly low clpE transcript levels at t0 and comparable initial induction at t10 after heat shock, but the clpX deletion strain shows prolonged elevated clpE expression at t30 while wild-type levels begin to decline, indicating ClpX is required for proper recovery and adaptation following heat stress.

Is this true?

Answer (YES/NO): NO